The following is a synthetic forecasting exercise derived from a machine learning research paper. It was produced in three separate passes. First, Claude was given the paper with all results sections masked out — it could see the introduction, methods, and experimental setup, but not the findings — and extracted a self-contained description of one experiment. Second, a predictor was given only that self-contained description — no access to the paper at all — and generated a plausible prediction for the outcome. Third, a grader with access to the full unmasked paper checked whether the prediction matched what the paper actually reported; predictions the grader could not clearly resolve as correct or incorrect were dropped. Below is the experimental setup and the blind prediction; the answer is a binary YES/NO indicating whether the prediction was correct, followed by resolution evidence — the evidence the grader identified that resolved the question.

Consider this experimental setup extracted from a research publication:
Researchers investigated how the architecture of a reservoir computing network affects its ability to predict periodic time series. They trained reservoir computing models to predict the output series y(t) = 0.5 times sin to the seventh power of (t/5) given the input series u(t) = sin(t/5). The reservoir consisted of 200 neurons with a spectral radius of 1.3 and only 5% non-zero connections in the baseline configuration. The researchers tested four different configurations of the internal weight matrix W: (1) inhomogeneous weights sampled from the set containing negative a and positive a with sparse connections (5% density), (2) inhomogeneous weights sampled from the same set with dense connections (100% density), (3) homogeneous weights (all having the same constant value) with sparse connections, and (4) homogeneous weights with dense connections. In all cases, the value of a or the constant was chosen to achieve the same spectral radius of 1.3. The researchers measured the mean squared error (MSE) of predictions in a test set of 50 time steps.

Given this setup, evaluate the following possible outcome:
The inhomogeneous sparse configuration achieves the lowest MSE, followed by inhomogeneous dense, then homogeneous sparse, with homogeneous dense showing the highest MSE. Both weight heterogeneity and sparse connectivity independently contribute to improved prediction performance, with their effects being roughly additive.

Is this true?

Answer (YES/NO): NO